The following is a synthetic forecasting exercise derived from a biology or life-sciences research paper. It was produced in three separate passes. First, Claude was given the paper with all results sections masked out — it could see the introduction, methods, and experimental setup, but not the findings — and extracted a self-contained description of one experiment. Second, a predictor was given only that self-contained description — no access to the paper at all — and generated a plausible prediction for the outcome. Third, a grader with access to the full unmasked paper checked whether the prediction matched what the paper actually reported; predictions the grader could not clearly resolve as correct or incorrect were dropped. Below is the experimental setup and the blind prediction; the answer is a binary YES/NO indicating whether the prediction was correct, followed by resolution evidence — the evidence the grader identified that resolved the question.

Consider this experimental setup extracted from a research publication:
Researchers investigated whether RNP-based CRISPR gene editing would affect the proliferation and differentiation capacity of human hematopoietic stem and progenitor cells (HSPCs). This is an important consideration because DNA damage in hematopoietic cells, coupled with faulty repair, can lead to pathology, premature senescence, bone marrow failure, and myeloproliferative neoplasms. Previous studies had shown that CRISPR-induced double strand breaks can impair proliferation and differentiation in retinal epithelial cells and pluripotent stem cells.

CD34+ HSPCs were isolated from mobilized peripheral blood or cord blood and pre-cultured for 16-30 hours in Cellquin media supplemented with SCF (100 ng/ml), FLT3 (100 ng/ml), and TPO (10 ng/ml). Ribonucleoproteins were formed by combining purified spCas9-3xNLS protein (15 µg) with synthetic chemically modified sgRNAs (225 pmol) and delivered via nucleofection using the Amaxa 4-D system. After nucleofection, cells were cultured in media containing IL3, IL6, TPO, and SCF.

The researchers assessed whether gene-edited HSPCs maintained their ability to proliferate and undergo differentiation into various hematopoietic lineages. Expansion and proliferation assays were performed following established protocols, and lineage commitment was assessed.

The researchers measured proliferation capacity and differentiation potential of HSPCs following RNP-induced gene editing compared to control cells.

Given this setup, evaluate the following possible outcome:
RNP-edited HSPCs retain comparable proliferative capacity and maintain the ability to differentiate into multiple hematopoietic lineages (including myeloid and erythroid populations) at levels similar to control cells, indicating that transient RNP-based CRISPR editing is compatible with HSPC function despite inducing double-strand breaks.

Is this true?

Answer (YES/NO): YES